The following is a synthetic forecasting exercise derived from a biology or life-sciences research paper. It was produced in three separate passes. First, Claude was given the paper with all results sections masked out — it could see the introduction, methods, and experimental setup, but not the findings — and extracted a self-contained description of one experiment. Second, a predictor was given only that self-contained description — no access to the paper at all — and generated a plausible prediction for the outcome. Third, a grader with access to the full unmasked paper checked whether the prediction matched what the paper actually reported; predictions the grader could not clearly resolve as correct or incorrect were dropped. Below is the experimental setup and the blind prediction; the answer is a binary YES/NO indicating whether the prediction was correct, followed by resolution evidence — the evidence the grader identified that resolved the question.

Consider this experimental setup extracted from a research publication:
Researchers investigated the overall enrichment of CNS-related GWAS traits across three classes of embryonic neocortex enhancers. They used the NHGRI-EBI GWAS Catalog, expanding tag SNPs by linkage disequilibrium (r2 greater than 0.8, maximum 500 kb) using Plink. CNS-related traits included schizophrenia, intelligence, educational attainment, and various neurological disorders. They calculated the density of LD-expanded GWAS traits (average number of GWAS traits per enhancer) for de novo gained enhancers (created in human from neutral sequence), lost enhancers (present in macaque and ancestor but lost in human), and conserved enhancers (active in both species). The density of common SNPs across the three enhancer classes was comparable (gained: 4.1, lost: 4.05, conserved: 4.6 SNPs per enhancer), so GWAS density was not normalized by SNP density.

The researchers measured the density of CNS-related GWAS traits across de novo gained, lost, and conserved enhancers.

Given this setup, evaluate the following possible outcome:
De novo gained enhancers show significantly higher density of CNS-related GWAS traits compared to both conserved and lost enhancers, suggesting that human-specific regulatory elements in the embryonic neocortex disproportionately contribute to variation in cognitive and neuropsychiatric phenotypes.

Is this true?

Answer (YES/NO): YES